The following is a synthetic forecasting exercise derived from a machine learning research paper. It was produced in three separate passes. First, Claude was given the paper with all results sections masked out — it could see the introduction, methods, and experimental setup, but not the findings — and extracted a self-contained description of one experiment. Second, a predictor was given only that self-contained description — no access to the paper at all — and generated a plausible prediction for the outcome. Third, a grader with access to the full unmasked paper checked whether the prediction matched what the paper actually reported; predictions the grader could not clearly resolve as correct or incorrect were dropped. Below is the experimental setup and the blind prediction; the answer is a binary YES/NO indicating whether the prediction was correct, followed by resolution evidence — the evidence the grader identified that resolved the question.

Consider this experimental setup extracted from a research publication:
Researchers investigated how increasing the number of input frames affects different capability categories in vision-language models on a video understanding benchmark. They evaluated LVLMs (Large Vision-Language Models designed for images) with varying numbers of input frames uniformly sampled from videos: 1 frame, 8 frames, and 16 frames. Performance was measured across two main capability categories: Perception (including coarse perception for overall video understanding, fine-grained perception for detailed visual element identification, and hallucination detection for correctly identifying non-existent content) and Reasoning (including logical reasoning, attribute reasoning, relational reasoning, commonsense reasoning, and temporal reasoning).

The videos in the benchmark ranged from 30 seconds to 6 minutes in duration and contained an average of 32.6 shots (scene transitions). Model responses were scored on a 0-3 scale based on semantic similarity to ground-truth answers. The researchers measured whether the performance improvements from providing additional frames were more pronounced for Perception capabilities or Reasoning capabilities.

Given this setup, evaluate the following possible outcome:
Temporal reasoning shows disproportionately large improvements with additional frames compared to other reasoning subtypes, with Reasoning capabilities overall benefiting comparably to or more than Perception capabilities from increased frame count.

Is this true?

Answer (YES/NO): NO